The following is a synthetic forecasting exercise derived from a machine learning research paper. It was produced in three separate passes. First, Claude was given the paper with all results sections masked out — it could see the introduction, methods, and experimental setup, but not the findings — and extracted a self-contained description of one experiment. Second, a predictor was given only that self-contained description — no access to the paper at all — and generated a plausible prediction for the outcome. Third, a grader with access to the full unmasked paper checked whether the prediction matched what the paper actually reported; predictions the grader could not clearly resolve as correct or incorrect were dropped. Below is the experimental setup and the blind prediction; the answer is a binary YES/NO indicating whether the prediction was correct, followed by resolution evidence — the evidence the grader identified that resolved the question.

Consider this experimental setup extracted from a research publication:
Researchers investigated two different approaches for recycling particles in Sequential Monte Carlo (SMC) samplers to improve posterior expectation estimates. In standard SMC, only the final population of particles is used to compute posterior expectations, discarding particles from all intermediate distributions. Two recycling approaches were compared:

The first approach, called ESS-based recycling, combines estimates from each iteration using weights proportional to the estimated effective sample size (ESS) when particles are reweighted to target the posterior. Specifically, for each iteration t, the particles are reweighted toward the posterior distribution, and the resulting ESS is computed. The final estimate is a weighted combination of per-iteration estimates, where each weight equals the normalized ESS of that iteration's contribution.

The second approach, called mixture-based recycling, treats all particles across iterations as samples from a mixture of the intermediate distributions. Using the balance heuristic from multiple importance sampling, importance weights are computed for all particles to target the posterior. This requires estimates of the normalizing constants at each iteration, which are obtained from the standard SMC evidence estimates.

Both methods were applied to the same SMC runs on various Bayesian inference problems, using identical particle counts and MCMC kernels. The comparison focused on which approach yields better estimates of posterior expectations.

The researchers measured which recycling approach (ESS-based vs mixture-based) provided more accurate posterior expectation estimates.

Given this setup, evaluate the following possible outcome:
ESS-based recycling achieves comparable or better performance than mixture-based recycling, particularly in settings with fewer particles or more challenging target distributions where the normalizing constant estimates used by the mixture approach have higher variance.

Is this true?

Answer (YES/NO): NO